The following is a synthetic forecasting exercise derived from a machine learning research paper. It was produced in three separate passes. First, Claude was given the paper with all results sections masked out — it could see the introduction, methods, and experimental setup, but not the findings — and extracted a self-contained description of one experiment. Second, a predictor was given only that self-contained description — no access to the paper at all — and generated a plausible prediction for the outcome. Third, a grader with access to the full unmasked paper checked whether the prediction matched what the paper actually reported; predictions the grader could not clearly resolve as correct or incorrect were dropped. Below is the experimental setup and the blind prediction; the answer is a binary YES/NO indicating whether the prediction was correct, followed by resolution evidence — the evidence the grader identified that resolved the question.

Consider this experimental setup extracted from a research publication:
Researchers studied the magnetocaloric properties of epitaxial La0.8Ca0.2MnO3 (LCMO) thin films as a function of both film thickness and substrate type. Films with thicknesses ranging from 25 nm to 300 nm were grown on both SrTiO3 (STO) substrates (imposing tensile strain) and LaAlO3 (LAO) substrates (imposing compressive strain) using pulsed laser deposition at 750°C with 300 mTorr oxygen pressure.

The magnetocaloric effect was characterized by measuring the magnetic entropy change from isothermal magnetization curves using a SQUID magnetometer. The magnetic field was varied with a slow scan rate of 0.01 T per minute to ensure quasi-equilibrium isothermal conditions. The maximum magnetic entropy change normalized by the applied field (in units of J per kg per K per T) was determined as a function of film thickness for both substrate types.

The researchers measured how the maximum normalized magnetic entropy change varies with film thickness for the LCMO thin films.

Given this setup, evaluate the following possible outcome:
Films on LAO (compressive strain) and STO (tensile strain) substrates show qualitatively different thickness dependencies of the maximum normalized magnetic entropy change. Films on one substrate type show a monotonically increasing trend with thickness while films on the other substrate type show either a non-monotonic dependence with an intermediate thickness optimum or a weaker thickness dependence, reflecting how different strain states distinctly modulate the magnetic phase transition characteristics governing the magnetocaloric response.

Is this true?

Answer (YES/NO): NO